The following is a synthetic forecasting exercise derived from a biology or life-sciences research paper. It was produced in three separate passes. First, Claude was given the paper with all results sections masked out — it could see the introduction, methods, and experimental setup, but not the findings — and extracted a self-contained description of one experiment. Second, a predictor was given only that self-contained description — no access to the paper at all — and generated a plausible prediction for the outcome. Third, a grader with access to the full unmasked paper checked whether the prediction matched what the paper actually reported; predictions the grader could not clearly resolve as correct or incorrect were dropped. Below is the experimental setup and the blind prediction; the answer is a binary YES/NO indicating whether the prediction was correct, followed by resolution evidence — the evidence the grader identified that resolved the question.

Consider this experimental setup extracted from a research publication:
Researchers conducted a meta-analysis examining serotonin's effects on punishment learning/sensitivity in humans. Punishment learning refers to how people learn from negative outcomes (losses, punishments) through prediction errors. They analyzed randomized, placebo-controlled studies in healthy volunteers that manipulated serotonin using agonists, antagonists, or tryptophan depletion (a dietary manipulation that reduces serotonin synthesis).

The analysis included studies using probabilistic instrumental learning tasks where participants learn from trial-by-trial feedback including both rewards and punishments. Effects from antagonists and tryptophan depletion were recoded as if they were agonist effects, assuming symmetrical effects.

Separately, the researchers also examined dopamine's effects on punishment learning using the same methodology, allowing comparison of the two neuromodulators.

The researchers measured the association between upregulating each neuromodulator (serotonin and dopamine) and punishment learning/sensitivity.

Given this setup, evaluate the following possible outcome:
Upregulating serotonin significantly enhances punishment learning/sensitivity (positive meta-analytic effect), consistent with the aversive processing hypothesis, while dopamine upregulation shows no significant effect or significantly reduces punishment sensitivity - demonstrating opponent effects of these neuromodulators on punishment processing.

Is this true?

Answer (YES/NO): YES